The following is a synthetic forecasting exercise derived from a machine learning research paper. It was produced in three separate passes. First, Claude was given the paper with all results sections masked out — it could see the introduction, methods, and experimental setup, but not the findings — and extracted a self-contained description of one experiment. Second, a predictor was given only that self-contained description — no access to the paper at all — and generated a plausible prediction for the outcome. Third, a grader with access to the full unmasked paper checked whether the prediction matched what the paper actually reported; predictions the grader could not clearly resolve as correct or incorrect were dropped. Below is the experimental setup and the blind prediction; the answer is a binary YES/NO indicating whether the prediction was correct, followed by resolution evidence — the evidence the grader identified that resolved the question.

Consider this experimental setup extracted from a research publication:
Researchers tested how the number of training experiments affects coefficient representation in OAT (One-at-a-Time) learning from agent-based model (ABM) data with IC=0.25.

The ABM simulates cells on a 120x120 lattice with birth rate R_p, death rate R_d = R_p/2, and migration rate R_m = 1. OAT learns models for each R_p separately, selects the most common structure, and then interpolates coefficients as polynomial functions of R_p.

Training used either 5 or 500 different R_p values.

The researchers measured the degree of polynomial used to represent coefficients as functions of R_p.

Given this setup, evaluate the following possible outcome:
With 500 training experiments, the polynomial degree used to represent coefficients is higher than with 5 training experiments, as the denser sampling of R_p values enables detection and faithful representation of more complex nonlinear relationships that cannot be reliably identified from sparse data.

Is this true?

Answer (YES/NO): YES